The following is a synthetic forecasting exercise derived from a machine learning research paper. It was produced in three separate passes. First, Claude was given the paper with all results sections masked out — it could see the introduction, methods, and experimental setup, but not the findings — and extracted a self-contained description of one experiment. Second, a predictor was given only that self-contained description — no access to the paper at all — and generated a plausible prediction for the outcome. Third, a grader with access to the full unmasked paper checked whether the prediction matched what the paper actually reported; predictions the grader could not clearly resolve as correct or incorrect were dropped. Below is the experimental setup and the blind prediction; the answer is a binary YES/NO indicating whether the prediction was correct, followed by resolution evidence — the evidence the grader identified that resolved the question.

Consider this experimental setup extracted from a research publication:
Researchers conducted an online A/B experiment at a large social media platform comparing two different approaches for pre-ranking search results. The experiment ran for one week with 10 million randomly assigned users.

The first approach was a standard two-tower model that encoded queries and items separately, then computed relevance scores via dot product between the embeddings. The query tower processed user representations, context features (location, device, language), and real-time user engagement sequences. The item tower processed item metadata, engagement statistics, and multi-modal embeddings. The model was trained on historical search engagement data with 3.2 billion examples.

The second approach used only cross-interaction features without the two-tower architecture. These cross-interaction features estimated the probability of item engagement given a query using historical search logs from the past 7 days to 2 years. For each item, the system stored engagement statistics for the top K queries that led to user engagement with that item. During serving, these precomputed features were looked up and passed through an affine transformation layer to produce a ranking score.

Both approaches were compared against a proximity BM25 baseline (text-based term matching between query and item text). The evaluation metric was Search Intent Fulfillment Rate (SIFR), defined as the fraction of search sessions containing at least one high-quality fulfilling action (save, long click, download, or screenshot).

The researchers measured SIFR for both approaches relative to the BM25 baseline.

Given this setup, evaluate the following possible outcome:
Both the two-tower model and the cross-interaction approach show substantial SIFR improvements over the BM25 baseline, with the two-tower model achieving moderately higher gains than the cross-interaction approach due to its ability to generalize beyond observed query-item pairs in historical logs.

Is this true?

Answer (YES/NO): NO